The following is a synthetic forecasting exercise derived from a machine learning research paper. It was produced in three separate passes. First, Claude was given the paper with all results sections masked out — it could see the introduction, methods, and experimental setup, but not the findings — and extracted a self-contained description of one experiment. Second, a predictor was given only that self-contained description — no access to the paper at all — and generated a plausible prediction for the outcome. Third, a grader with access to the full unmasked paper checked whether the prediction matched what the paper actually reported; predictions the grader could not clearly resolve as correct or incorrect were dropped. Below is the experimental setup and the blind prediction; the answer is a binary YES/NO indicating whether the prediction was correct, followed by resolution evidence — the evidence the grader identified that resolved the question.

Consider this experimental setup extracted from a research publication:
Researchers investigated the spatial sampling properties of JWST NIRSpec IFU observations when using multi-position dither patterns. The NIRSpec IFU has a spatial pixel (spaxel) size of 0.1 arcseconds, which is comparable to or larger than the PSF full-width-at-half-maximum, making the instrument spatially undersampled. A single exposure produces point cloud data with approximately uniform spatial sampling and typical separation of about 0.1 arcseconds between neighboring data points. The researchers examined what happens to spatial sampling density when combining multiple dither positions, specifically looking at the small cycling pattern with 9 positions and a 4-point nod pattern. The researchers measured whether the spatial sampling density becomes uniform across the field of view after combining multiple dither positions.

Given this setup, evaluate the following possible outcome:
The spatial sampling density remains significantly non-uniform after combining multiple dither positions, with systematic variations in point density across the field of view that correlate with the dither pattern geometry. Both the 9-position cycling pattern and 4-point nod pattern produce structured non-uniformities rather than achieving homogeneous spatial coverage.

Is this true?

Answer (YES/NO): YES